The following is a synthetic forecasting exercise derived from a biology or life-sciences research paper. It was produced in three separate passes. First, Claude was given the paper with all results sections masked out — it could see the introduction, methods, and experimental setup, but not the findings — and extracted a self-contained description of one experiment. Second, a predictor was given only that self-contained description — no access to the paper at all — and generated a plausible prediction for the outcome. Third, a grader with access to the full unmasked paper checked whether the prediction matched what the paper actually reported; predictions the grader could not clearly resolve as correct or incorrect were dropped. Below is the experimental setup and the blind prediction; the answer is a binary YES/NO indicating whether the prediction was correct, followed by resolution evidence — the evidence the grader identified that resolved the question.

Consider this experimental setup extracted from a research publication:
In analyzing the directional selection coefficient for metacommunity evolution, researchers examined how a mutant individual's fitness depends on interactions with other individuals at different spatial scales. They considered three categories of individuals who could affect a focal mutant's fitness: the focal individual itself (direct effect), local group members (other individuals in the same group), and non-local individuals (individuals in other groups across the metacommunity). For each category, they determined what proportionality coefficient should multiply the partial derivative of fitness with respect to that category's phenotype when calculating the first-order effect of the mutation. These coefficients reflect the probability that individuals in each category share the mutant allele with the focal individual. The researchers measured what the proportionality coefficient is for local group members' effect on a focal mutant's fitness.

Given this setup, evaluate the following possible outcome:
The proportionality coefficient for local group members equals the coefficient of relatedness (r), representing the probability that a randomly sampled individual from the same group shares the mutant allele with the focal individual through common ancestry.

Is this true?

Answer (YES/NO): YES